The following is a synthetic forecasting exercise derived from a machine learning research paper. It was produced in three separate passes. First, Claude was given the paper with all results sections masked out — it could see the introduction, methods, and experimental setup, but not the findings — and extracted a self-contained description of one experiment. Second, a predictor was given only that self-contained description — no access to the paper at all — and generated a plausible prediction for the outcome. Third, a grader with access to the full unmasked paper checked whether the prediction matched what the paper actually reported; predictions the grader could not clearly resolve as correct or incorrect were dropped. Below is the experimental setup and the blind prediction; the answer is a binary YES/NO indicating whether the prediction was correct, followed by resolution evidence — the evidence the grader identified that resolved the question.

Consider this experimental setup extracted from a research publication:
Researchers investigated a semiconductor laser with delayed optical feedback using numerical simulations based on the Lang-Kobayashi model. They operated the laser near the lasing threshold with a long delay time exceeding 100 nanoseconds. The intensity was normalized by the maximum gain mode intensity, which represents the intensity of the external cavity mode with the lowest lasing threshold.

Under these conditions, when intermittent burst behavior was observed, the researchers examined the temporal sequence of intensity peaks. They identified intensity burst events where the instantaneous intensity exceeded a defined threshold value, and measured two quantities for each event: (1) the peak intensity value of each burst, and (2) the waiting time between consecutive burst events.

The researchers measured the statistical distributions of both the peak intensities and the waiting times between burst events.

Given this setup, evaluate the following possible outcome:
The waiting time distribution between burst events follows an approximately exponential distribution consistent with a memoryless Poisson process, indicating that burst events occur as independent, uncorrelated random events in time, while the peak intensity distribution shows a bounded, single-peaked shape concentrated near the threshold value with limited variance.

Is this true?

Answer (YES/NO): NO